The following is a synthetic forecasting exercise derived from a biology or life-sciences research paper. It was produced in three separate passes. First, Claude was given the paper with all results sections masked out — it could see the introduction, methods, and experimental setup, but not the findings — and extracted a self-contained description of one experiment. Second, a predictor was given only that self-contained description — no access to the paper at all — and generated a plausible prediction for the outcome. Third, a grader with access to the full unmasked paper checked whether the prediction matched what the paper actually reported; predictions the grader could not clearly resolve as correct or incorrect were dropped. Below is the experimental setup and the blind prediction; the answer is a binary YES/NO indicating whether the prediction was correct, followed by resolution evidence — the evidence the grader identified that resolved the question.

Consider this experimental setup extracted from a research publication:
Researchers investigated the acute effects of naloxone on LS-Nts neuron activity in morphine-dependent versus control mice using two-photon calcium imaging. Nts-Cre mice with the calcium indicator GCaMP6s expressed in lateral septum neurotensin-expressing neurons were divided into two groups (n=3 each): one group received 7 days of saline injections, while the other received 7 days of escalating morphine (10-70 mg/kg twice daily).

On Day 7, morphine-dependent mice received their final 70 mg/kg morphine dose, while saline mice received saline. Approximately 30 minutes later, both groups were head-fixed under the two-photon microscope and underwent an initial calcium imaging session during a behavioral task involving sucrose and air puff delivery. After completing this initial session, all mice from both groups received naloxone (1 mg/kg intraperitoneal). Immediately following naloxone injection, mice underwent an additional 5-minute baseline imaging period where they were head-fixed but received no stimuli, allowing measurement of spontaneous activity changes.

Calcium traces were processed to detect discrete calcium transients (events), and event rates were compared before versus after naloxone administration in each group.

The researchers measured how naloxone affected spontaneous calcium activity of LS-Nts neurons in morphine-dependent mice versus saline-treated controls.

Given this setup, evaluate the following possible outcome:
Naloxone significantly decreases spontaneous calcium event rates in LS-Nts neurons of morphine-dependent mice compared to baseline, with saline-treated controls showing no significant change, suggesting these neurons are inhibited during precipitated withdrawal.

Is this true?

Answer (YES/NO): NO